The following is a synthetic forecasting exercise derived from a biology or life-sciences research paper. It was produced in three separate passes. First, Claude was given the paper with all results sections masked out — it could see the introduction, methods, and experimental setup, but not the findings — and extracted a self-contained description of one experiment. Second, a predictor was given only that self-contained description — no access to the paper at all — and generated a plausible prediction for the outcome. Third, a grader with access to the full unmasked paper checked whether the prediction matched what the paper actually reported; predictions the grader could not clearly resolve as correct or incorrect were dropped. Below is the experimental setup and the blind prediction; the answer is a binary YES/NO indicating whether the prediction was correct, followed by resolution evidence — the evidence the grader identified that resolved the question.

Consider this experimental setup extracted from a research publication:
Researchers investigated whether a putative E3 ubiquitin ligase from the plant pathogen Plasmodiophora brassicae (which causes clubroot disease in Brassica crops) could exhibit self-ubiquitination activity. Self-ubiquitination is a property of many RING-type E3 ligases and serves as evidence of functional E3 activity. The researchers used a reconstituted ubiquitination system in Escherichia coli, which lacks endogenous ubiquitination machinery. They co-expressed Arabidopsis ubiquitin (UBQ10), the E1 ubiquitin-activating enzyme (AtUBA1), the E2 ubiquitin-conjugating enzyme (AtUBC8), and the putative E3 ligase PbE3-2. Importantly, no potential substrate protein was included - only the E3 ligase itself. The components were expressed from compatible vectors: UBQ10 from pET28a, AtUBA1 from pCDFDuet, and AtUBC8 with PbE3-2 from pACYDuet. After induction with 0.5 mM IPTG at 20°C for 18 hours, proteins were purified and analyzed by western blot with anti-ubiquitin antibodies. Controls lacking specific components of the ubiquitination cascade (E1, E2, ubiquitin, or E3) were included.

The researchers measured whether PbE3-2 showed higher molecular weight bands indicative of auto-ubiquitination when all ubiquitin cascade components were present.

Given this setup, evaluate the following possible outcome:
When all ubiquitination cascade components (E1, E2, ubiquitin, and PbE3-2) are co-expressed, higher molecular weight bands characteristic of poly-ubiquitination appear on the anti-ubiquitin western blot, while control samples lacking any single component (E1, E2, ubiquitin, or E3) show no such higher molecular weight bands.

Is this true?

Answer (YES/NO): YES